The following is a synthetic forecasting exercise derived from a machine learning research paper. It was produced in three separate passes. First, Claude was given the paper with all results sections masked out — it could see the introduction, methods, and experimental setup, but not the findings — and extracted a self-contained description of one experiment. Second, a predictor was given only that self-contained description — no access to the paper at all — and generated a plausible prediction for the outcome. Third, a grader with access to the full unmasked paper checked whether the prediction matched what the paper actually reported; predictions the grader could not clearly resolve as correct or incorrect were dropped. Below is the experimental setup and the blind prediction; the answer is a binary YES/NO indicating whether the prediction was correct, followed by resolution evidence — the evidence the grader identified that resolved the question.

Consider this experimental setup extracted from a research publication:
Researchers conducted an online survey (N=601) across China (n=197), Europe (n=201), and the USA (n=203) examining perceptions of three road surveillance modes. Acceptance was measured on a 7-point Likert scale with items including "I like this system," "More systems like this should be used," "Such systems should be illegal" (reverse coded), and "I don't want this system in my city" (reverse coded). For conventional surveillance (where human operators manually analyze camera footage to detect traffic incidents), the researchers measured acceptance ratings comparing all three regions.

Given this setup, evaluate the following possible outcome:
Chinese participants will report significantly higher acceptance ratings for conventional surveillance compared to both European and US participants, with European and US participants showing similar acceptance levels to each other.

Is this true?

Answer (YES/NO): NO